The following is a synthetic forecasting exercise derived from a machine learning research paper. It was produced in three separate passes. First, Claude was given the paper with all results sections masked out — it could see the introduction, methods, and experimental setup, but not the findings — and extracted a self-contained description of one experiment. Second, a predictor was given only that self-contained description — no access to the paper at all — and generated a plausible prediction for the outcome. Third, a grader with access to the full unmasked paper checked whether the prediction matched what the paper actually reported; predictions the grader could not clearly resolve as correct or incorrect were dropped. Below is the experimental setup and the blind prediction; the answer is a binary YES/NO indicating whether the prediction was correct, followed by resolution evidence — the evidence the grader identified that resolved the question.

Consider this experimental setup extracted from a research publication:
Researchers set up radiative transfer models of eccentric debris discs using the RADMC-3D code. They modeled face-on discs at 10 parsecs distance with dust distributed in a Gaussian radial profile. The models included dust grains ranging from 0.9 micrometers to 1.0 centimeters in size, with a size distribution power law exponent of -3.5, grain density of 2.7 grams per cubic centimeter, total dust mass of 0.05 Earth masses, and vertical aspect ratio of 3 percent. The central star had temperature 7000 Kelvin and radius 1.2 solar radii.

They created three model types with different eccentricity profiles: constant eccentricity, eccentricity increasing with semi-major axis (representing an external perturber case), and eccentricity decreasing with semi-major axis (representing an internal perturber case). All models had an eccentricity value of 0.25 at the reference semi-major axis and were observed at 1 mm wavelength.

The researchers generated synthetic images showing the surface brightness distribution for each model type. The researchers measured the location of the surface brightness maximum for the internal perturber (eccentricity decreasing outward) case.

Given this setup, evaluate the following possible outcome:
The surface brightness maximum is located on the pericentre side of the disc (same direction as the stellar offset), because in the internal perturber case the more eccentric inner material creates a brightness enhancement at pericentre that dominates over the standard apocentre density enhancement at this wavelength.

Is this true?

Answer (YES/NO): NO